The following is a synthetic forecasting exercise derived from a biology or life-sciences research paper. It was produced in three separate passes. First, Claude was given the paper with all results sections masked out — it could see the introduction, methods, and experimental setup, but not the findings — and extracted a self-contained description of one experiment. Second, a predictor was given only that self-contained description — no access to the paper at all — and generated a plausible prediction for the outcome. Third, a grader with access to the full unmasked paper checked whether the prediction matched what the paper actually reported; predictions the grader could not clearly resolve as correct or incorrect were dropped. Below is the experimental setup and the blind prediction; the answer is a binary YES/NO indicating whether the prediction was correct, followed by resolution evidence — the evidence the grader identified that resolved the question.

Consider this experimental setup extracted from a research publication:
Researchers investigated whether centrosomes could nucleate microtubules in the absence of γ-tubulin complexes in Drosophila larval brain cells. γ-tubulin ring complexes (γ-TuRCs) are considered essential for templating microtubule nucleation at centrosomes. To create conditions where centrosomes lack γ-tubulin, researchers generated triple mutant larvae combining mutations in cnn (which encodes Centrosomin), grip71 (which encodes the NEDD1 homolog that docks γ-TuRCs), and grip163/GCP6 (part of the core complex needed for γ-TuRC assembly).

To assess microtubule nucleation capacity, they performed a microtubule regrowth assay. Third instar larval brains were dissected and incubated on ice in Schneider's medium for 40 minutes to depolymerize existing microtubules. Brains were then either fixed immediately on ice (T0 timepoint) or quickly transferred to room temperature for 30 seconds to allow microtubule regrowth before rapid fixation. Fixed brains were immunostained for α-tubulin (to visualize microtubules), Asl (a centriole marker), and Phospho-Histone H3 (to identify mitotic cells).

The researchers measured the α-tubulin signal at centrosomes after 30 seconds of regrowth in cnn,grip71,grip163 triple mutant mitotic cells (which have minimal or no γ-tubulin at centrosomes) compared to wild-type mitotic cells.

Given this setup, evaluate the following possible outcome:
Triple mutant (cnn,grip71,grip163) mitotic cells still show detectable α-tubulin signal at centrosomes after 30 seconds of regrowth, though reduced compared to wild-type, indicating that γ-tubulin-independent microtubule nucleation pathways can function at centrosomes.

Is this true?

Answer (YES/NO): YES